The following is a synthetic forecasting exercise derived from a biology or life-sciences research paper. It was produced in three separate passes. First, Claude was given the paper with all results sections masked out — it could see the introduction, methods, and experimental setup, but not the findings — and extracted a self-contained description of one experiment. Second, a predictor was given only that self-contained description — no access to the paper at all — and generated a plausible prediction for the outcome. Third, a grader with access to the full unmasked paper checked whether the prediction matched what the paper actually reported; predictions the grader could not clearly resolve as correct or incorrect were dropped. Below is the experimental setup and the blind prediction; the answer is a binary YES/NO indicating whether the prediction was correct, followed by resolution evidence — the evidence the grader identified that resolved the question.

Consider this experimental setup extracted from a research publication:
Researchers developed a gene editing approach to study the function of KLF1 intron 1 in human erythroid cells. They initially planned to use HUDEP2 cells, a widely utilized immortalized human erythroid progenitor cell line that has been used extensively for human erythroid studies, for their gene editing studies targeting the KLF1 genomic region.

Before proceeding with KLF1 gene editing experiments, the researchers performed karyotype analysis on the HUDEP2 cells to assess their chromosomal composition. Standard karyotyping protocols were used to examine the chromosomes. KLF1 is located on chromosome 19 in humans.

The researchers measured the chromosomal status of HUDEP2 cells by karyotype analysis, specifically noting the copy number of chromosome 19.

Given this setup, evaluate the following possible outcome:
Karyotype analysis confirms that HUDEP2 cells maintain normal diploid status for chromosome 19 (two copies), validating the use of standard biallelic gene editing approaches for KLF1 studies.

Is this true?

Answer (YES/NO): NO